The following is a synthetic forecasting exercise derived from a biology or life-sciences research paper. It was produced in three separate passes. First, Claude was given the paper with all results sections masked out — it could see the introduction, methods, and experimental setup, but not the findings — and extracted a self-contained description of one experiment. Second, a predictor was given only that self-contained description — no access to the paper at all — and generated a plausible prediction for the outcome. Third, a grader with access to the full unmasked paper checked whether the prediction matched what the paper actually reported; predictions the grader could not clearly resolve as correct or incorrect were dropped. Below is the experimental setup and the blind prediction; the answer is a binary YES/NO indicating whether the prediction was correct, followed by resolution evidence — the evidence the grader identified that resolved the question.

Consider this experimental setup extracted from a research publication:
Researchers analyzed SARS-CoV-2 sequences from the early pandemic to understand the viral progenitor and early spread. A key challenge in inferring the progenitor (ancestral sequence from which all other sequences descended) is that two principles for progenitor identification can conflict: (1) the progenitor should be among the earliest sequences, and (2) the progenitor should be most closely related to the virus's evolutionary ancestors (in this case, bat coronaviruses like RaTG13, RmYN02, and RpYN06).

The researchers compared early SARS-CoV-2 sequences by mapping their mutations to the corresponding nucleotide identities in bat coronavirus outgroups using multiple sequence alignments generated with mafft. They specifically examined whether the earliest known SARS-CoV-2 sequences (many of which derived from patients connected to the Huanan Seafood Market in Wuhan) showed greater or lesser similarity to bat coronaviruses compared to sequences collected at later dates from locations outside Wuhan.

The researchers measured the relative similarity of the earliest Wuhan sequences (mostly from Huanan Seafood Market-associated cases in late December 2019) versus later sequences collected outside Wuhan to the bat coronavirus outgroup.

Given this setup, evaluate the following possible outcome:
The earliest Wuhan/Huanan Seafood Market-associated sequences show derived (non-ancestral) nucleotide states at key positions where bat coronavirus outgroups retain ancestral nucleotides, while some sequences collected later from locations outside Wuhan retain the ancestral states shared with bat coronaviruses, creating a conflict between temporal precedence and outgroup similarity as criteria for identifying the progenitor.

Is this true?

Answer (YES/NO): YES